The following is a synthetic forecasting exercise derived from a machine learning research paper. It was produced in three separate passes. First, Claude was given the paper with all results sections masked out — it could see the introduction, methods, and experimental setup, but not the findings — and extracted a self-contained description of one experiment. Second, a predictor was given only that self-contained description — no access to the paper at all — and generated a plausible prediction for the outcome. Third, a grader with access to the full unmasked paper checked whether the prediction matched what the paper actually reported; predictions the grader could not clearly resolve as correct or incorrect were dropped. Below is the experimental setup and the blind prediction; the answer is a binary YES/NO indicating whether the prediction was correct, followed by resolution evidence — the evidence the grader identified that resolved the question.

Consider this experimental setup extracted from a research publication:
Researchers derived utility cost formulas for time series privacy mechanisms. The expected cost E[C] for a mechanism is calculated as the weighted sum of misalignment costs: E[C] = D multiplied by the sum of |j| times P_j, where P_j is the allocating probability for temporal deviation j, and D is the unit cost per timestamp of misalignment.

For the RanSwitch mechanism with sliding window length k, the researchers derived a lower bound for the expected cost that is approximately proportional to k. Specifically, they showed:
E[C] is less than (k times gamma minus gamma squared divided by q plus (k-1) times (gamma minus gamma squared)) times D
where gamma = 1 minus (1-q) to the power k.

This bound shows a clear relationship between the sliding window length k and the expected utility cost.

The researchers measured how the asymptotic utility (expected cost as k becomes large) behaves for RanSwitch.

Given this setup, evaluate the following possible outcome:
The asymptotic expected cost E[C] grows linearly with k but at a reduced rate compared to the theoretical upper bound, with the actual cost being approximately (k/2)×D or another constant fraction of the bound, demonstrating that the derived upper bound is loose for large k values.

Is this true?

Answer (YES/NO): NO